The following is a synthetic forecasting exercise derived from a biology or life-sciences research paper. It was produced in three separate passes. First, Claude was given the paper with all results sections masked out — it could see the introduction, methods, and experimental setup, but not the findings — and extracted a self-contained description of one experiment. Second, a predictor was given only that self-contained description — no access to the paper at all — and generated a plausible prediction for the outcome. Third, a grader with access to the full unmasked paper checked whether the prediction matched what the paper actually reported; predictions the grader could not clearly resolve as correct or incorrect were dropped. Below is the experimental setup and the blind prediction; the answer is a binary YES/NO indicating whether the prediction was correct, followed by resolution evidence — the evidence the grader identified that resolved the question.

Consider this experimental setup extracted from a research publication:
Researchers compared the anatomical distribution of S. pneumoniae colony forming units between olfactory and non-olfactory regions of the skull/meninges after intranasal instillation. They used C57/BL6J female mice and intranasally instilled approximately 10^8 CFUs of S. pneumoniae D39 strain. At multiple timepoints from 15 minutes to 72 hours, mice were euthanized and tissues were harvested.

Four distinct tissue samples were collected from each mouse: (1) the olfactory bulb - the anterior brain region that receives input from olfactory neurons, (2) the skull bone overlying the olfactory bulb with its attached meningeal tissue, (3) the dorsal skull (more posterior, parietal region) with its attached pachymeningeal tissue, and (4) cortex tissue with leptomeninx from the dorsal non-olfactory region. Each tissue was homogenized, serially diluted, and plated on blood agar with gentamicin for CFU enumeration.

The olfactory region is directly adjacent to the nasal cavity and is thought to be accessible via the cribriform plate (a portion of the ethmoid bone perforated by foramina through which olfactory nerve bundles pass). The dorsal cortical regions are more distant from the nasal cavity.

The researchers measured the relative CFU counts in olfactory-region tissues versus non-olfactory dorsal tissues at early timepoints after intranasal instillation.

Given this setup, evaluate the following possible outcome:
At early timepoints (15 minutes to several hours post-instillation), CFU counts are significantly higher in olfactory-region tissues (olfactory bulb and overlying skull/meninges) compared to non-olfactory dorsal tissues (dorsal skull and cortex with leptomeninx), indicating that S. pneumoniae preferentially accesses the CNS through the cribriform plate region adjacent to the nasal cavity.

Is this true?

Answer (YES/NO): YES